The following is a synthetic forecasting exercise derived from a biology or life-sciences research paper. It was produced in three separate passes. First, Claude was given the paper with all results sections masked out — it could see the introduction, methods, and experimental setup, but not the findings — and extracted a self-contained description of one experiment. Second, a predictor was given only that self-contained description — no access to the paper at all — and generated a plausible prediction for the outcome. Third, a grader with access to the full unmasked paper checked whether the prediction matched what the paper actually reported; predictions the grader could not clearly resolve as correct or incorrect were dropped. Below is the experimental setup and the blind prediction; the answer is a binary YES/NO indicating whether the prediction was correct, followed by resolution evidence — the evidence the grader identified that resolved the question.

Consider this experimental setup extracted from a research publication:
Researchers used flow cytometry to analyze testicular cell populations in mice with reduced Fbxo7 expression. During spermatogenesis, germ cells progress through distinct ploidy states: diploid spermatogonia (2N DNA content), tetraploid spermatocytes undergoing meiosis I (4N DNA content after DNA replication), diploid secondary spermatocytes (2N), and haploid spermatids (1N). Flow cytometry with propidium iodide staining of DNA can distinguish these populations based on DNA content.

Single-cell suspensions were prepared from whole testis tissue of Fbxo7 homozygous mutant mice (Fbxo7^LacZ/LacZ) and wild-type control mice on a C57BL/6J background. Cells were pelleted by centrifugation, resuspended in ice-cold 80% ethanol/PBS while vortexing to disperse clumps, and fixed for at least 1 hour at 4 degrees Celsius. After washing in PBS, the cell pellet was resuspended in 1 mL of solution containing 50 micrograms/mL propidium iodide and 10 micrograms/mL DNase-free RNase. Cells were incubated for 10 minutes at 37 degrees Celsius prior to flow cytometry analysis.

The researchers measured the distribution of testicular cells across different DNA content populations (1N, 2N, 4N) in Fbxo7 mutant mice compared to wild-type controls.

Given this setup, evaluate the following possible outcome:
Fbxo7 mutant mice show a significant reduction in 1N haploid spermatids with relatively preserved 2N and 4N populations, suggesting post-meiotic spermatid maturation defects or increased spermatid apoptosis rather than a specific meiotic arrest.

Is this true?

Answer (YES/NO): NO